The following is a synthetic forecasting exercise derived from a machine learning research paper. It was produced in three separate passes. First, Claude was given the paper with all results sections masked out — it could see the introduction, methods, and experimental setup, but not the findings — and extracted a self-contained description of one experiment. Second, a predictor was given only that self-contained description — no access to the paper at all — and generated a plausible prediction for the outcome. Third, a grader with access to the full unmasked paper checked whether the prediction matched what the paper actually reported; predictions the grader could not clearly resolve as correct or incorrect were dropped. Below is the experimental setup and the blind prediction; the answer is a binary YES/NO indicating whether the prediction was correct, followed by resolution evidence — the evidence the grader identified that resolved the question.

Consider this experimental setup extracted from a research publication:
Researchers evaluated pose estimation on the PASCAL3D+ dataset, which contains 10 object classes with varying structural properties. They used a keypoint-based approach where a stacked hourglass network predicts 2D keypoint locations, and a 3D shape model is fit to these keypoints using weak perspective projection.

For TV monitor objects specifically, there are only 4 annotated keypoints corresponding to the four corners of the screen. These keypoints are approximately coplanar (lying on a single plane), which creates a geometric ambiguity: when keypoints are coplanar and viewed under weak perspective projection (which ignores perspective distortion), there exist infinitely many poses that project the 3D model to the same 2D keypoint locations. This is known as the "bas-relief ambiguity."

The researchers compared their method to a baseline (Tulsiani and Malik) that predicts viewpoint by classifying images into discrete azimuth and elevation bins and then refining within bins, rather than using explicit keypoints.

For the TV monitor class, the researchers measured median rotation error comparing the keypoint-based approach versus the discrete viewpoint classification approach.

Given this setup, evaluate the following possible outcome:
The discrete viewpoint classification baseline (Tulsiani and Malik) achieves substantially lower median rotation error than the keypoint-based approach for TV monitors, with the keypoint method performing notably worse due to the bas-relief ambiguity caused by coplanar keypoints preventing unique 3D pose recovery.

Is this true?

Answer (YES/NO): YES